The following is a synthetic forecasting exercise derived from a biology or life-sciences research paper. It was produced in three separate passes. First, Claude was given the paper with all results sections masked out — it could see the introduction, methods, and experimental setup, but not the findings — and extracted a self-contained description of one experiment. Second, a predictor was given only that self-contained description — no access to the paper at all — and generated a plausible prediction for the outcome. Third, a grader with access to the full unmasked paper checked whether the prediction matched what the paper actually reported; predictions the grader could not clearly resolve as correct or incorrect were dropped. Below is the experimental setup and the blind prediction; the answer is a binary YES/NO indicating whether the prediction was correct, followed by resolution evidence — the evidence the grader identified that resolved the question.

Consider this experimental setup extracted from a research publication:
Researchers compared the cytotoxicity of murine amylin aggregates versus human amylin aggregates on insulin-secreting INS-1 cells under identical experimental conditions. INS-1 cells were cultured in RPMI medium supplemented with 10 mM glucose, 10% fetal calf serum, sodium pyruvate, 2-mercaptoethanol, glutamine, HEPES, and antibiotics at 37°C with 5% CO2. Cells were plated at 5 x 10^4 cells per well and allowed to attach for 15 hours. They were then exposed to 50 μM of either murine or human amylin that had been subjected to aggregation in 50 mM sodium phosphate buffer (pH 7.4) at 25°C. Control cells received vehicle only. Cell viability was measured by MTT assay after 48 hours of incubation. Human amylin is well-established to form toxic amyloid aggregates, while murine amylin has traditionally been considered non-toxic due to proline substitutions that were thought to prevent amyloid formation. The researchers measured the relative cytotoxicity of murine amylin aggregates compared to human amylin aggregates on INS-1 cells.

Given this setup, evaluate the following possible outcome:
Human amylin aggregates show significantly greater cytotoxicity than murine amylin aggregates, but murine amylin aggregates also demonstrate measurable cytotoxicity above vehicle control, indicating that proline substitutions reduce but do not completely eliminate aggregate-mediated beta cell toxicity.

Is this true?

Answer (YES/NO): NO